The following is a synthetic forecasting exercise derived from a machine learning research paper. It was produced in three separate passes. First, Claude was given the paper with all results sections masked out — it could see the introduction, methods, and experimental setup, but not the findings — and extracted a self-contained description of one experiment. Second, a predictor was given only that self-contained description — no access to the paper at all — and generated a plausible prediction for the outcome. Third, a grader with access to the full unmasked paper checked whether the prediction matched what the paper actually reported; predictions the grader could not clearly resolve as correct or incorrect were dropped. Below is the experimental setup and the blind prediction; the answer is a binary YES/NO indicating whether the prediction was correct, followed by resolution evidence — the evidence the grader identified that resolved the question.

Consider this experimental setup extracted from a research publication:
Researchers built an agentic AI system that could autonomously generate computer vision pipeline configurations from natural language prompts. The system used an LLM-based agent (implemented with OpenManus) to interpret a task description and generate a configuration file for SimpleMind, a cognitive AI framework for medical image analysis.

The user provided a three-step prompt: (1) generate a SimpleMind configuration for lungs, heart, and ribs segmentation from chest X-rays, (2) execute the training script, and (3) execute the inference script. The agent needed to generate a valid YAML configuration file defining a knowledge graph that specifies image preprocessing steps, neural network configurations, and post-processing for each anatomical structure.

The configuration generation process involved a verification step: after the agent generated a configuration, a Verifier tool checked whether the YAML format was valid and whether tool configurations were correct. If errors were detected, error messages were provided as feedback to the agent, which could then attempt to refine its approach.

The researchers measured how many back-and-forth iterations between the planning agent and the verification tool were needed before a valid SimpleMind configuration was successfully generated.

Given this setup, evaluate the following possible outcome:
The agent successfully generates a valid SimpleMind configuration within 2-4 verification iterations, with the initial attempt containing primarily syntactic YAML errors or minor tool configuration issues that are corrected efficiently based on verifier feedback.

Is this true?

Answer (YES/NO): NO